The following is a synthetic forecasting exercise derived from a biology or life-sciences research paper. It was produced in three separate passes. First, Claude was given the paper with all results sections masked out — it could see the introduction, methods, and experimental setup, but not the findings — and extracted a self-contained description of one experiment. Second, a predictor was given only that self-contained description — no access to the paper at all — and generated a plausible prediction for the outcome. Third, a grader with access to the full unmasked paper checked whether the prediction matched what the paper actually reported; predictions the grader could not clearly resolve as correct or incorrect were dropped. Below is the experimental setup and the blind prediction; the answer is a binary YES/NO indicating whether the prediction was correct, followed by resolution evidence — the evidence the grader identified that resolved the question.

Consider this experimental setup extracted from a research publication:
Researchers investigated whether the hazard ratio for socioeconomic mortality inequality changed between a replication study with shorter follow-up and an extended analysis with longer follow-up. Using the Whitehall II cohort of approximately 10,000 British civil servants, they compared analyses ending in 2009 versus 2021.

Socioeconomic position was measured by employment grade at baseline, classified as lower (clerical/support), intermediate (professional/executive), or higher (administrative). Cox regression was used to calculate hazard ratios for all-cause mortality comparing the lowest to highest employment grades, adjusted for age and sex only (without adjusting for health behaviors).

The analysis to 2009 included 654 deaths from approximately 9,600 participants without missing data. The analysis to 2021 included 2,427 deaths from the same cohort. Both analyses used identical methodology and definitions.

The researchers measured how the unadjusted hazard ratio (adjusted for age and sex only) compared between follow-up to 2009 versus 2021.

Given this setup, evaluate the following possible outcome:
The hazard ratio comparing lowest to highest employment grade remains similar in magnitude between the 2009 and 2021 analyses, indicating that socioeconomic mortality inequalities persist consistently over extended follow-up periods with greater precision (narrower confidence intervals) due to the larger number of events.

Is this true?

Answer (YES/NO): YES